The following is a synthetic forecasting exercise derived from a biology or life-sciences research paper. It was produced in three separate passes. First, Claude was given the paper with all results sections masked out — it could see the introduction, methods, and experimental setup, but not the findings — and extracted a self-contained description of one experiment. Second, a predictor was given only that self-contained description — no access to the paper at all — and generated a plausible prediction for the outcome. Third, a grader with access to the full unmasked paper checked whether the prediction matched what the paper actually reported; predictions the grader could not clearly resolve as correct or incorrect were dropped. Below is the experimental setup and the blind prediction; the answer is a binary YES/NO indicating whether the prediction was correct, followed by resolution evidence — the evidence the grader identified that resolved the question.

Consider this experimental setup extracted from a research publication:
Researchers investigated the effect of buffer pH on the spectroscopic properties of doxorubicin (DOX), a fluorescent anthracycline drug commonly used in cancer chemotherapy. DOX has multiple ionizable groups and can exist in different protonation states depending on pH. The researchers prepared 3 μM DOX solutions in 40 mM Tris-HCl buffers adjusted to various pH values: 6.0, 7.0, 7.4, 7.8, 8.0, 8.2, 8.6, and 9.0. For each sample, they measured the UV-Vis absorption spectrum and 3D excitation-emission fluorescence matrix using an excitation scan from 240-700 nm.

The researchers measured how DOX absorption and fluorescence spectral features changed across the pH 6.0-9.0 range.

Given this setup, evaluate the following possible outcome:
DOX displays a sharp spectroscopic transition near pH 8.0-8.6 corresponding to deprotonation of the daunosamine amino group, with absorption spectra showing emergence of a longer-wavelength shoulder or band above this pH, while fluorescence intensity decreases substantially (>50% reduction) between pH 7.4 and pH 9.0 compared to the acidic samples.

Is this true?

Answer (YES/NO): YES